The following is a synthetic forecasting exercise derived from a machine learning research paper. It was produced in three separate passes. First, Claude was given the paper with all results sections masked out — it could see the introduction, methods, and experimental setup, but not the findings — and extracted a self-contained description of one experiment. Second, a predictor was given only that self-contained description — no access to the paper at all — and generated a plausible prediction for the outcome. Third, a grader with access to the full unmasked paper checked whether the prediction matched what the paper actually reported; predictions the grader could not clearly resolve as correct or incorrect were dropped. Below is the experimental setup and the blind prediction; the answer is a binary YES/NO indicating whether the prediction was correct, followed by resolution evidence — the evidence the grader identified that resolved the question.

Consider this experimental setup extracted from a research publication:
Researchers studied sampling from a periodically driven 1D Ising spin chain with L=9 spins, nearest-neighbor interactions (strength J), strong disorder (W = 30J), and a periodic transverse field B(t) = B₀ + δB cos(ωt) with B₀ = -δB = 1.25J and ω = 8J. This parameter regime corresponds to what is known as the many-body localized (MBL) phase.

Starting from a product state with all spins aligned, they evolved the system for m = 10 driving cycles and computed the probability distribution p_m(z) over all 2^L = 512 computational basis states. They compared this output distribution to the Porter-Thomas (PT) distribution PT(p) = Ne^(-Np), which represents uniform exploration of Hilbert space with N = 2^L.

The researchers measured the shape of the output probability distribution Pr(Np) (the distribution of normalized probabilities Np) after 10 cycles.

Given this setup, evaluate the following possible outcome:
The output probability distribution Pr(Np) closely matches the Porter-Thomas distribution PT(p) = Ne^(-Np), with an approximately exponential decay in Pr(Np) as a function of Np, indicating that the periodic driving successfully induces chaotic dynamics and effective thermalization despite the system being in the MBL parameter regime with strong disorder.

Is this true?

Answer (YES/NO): NO